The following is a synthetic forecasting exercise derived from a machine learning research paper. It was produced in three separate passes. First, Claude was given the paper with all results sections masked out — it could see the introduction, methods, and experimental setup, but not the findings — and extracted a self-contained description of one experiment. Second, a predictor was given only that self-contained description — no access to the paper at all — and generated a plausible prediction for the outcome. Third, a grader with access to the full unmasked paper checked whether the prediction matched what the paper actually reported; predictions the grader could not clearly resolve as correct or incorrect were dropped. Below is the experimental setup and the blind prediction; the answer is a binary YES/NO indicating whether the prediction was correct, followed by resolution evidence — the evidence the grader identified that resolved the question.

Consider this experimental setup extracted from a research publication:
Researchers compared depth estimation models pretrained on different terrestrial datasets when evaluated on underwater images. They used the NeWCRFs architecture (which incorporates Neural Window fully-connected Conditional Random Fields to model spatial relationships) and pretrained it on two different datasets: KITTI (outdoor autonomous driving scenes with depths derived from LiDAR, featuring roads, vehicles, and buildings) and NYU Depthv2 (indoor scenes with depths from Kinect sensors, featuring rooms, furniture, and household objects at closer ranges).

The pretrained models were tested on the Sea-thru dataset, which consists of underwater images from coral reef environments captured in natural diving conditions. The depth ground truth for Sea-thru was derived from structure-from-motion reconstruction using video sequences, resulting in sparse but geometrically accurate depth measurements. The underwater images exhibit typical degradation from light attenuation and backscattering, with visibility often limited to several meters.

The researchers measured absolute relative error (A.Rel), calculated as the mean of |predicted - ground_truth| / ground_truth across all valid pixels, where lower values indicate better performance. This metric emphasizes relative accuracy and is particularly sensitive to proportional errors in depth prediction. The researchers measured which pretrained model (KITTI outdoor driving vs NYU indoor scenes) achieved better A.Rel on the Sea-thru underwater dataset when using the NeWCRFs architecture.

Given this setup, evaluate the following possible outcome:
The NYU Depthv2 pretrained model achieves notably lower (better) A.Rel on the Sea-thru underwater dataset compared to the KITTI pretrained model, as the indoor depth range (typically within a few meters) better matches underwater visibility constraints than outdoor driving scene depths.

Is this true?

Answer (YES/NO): YES